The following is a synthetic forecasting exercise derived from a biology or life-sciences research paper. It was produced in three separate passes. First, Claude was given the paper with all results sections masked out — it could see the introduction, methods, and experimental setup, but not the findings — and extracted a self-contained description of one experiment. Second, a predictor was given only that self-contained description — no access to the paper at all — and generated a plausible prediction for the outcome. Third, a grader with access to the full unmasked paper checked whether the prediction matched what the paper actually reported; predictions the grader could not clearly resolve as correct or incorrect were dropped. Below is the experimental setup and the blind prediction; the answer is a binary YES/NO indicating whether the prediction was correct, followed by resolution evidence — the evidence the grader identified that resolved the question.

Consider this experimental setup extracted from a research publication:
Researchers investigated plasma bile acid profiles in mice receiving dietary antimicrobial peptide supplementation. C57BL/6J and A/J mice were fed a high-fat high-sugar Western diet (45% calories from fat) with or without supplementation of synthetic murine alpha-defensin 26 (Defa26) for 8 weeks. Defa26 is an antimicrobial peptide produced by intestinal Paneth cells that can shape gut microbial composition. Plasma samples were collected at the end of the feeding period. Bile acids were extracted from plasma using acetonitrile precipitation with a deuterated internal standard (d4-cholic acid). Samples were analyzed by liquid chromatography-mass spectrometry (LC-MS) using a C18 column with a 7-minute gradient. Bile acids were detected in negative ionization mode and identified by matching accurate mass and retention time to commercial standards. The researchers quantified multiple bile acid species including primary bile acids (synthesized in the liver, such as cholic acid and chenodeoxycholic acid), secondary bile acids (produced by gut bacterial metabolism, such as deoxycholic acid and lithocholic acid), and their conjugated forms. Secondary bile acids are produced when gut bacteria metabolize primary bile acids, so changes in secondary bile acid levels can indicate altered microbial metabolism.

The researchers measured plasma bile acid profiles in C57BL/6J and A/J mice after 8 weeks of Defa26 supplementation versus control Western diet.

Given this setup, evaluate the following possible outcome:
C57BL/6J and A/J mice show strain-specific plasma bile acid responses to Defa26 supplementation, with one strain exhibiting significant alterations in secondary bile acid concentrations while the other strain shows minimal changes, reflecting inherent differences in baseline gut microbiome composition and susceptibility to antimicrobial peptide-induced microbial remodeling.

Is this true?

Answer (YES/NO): YES